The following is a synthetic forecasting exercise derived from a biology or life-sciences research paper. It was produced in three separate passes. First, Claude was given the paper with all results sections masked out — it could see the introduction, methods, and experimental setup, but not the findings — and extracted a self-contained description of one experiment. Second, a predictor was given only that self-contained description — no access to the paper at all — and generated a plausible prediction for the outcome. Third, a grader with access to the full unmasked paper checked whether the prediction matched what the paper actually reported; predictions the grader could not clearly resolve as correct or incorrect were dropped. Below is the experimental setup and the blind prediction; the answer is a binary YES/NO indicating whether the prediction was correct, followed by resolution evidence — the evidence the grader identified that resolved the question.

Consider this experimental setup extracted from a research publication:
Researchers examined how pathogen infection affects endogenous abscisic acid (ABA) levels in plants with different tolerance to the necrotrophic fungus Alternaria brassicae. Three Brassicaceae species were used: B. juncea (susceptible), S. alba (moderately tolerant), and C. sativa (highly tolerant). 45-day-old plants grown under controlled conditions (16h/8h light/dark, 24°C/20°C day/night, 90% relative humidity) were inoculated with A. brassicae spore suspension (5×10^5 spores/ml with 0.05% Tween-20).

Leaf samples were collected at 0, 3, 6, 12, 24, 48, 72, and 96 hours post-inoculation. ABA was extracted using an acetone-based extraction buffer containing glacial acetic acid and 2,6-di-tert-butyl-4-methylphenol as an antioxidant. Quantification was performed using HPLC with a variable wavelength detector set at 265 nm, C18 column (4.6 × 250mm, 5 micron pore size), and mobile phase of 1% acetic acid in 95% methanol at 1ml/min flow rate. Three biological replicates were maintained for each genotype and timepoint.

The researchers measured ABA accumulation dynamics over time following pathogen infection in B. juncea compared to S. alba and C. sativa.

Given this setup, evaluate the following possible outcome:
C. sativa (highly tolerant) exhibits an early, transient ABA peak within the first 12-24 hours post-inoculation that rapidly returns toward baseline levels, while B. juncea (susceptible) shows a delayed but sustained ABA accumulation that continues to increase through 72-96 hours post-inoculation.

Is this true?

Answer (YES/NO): NO